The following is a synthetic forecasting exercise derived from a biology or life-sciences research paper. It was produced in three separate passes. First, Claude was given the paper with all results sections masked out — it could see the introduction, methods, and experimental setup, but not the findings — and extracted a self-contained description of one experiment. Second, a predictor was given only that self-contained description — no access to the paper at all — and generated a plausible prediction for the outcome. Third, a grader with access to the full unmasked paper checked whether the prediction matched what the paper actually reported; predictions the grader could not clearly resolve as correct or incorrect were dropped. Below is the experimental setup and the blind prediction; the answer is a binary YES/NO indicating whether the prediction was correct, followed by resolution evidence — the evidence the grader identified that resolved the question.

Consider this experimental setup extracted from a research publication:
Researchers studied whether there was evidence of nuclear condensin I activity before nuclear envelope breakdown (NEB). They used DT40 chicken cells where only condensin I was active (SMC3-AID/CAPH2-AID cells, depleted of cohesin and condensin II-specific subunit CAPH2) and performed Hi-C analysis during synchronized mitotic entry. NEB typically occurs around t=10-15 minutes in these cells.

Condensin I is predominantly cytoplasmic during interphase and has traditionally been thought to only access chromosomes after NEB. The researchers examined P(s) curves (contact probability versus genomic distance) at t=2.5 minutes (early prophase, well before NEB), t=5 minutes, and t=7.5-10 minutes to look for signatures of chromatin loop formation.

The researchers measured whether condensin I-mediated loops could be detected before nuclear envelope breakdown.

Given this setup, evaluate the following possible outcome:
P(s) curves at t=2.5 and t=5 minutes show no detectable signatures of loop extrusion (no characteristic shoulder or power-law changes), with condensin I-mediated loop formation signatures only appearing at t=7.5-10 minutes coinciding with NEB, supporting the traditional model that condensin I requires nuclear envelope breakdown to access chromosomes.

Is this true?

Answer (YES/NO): NO